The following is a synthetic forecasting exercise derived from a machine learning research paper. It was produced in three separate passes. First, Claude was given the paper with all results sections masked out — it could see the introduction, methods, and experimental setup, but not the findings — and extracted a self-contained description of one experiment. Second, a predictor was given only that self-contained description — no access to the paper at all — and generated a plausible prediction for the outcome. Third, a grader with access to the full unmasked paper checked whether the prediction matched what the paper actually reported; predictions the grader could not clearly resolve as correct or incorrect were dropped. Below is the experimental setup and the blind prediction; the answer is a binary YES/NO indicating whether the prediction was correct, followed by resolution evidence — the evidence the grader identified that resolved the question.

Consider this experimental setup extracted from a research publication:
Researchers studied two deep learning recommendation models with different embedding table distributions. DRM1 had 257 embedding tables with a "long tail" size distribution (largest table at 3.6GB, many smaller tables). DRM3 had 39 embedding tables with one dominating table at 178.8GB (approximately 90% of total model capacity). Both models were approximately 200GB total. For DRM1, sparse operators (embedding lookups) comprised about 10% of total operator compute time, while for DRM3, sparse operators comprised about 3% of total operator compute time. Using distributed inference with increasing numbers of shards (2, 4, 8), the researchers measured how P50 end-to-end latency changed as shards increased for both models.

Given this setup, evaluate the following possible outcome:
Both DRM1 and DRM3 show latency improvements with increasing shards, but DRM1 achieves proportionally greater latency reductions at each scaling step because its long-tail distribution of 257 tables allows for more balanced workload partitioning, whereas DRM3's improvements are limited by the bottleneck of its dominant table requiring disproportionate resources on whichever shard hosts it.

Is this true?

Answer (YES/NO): NO